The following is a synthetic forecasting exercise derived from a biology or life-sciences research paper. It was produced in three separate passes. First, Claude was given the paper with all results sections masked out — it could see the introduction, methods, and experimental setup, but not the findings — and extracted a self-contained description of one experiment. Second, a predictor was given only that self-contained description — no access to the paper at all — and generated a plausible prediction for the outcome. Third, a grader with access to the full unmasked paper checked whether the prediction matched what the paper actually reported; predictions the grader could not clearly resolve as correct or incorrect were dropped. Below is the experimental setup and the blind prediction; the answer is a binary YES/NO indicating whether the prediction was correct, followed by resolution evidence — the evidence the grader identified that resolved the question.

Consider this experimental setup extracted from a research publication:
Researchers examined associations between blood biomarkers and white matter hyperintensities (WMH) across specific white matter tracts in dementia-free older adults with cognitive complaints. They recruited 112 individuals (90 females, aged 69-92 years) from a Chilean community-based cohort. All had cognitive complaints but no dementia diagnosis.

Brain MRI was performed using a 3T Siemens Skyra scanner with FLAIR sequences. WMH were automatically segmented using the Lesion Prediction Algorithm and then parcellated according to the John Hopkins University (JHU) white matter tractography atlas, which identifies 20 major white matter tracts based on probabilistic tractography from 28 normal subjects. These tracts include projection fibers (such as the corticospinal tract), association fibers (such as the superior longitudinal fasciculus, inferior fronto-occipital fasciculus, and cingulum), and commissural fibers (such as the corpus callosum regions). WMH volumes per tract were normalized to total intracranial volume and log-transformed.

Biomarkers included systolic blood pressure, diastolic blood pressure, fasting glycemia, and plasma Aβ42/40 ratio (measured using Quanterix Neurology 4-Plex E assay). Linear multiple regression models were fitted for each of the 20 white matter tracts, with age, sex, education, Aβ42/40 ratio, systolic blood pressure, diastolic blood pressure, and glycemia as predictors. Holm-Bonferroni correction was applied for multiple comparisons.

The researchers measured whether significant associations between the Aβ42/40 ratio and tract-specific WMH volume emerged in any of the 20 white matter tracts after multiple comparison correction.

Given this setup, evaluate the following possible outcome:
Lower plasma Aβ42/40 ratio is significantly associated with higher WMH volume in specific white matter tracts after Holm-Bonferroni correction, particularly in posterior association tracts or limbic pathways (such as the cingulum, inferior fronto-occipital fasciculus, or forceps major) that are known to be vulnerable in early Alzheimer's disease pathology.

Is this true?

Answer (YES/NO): NO